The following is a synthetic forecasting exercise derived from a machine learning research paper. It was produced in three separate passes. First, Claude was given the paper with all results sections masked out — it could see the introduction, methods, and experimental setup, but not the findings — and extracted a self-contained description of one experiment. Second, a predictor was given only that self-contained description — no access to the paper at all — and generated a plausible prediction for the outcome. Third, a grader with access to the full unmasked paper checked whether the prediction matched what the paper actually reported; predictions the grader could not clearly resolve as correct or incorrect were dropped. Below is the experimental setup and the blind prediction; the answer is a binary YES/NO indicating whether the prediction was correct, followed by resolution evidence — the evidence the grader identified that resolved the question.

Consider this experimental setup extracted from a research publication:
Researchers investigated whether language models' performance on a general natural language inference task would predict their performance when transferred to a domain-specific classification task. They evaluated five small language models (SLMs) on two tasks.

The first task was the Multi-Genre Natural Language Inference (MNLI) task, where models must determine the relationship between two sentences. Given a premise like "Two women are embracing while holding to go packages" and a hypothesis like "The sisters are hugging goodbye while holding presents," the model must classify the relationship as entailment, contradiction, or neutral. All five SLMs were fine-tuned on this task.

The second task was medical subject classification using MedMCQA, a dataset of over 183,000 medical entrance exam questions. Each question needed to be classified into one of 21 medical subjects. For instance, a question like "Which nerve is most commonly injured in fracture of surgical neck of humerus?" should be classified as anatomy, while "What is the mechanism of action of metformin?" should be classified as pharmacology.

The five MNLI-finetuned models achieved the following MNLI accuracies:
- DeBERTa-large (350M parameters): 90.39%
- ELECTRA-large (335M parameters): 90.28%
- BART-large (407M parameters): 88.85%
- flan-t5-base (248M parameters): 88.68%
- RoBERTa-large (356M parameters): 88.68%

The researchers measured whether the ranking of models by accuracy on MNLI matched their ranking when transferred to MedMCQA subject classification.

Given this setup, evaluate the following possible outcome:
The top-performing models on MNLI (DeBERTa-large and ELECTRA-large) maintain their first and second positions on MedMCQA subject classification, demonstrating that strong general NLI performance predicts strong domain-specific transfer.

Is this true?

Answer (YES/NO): NO